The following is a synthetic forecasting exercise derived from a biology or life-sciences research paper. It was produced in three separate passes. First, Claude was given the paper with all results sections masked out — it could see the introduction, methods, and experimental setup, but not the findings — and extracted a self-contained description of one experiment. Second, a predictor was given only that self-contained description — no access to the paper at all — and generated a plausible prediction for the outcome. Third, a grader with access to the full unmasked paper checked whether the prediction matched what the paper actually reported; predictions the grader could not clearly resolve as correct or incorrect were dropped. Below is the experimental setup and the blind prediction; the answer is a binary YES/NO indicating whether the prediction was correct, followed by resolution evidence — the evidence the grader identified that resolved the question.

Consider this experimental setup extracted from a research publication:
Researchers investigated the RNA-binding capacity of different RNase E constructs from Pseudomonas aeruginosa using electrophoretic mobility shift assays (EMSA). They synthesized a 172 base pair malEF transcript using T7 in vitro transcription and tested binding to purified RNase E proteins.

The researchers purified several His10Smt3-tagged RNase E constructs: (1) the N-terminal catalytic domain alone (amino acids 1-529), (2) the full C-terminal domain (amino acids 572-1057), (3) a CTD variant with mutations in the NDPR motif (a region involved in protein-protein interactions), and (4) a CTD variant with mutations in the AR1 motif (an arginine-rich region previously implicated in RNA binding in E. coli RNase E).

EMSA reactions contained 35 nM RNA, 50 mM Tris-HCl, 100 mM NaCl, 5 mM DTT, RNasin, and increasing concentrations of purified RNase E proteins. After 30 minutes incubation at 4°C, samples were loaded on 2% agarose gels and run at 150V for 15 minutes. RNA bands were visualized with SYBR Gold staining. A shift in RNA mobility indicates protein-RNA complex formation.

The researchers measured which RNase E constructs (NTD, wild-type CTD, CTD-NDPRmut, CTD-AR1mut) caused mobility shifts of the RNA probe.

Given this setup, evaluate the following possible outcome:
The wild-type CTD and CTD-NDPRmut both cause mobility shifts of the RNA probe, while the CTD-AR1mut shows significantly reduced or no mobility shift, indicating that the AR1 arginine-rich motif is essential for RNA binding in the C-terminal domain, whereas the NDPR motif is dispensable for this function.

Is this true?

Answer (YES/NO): NO